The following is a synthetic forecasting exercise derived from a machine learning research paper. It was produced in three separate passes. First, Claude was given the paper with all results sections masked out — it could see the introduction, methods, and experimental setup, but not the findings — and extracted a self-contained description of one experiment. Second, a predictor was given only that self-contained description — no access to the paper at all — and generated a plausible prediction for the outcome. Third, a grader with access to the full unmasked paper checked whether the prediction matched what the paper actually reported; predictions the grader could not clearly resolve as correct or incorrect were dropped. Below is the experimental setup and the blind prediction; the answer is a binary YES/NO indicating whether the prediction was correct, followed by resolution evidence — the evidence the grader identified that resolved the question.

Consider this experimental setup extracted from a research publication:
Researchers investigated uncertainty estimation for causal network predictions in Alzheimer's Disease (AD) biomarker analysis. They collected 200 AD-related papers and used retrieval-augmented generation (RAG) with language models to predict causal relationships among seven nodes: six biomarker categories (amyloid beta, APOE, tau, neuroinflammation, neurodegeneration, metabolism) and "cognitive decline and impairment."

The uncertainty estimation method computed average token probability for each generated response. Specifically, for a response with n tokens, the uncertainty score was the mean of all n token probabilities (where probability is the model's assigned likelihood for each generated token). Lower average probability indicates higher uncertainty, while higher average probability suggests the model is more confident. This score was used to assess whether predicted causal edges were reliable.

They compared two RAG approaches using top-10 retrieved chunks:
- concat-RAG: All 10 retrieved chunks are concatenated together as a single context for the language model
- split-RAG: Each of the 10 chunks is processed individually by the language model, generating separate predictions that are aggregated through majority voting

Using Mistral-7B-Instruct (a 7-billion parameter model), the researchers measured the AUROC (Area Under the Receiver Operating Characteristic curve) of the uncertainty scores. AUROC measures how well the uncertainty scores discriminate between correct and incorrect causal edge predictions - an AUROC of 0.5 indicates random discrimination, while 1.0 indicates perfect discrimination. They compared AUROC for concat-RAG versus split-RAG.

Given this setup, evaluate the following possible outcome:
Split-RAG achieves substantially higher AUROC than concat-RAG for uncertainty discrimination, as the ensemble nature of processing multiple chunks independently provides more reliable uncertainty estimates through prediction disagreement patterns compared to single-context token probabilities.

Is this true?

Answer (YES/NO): NO